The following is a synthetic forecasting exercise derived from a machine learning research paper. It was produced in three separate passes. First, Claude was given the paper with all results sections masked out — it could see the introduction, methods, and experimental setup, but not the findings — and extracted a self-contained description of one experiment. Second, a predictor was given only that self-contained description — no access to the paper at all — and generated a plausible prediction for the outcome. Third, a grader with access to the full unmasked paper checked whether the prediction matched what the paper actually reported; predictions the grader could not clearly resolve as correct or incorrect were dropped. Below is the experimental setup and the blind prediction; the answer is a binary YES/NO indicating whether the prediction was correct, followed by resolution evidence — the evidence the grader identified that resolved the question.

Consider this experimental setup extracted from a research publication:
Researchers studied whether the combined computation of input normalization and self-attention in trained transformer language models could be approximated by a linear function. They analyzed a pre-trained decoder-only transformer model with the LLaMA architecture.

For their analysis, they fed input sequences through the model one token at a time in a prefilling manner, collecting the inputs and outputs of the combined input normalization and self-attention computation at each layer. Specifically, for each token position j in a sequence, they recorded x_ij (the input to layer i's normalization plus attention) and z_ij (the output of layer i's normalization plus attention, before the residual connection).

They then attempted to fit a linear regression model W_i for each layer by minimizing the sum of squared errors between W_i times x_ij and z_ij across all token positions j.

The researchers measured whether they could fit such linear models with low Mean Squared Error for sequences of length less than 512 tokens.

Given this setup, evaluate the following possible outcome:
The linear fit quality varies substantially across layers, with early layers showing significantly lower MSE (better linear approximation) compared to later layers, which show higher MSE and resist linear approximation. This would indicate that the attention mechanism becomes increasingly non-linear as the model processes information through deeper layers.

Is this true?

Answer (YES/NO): NO